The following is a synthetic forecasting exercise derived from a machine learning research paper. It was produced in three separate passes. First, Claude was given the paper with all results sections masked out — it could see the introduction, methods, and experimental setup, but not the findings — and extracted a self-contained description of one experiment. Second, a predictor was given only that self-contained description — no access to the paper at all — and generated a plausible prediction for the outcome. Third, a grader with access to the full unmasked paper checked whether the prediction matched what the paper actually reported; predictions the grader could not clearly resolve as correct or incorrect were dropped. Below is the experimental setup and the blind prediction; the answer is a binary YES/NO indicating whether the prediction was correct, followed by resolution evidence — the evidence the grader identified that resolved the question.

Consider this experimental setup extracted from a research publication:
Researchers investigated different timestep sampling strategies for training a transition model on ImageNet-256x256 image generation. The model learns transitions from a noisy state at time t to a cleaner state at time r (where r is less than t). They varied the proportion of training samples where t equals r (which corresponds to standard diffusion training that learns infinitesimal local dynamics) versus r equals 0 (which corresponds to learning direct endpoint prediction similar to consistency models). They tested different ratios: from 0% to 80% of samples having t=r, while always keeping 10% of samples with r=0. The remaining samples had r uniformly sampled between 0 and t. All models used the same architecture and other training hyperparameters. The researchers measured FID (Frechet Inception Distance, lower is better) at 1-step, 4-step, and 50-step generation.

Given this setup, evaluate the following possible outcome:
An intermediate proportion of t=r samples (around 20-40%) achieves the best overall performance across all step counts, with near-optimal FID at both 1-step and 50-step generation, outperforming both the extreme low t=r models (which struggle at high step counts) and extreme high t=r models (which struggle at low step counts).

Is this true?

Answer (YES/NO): NO